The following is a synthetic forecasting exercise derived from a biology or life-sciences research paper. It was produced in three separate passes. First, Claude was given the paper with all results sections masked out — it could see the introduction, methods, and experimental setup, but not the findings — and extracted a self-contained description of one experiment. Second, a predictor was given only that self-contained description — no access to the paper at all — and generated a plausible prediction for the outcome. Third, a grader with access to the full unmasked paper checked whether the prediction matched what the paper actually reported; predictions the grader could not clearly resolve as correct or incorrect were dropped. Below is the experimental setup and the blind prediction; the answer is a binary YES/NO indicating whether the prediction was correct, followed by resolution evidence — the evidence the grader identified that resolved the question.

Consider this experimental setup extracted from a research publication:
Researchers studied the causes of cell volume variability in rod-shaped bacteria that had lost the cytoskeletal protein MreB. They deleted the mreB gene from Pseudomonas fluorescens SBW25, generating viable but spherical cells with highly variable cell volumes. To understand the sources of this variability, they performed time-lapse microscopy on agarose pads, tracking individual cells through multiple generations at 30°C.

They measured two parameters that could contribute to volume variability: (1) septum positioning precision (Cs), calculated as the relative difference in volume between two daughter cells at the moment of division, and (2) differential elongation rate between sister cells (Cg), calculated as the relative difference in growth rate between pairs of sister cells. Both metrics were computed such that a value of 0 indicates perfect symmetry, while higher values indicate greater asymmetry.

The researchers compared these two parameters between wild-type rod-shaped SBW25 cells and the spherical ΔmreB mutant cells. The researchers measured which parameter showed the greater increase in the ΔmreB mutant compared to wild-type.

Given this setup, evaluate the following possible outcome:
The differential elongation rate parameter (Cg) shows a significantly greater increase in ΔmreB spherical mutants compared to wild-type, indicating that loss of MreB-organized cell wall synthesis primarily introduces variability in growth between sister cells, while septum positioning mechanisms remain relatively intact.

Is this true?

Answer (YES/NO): YES